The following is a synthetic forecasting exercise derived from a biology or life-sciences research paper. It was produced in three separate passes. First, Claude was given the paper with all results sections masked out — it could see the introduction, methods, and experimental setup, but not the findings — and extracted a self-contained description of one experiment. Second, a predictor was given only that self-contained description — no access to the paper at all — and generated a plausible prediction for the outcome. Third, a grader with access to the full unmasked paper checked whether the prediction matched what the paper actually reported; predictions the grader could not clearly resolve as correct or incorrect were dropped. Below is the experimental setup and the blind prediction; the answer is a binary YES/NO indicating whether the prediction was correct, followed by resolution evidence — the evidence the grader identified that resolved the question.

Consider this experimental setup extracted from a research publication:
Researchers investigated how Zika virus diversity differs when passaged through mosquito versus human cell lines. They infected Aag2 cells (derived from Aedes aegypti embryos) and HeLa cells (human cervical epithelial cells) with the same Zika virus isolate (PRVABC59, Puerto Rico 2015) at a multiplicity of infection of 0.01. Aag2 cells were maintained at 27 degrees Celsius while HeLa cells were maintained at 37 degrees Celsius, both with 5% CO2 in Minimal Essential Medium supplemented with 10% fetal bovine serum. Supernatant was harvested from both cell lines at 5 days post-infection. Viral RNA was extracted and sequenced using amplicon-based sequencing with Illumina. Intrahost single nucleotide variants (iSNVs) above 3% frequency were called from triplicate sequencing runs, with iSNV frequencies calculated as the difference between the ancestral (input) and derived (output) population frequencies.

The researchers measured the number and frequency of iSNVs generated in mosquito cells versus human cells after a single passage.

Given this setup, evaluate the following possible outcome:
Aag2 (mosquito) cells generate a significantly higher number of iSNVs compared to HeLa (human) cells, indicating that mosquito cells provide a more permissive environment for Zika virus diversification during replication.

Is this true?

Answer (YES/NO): NO